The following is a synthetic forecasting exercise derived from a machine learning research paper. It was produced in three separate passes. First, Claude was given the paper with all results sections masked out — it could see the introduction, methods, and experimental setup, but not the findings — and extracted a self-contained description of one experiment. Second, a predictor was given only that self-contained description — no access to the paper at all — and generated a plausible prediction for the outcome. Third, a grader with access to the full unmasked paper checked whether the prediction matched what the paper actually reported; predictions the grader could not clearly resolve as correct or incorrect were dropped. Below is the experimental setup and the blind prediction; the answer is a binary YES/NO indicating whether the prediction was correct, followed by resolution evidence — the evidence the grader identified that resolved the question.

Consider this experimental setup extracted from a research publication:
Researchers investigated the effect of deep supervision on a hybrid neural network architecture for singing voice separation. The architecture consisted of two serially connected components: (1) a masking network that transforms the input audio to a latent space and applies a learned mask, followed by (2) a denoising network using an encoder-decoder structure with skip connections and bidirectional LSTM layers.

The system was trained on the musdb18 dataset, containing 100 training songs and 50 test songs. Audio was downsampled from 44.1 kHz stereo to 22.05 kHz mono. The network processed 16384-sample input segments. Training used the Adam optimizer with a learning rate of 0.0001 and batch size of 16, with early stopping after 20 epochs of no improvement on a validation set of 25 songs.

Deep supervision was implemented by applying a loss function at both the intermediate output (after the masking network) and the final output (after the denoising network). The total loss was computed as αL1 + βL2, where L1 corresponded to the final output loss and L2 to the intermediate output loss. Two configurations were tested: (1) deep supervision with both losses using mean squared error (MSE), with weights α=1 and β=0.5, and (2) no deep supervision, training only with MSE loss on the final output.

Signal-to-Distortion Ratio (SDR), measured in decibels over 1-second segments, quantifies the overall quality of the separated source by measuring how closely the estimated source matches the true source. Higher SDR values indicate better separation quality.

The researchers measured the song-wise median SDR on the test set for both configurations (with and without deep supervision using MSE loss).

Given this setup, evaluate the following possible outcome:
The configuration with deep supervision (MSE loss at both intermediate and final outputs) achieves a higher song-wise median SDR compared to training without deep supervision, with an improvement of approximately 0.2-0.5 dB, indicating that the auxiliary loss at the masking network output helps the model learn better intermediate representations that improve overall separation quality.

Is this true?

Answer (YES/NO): NO